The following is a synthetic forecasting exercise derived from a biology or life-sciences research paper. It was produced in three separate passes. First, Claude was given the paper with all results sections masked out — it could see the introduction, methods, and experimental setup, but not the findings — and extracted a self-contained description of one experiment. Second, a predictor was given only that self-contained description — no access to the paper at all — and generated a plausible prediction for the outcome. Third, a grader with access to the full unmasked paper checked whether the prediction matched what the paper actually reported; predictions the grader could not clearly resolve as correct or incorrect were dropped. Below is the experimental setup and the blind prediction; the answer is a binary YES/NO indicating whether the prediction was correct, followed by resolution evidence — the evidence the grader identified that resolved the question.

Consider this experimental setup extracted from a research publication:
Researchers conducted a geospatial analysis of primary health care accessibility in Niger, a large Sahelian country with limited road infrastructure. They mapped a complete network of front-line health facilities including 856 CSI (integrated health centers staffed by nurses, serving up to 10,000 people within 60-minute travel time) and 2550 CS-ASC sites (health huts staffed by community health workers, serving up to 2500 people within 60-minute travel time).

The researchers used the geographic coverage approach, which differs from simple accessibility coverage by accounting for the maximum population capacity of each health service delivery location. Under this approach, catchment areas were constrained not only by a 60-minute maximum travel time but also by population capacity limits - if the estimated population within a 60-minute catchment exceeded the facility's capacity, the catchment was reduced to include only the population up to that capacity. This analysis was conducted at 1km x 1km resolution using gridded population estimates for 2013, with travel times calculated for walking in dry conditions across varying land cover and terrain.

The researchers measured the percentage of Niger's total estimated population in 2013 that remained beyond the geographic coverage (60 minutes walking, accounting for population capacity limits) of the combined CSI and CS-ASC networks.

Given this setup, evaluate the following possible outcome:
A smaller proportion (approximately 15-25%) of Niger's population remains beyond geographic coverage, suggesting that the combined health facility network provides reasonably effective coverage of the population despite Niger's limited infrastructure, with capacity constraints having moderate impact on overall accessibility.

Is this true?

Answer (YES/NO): NO